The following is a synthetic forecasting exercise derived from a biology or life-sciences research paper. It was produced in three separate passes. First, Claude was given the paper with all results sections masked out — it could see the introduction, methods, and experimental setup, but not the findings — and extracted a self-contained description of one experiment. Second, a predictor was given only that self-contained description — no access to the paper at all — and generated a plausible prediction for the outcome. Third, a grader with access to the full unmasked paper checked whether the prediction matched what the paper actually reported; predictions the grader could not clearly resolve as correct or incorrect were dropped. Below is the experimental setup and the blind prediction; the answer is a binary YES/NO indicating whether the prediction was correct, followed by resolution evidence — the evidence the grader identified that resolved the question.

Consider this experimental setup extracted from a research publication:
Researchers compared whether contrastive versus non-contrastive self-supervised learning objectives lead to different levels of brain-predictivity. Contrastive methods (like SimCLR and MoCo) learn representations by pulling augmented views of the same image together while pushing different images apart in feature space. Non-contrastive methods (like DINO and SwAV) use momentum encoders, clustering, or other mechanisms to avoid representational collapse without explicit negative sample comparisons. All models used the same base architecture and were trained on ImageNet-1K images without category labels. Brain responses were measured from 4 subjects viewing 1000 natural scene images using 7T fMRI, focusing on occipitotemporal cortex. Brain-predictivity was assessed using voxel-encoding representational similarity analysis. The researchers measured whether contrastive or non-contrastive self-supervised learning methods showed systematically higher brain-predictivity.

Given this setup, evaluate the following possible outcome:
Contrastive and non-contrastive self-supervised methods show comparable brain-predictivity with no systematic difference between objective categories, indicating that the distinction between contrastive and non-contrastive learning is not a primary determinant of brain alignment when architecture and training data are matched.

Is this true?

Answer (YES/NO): NO